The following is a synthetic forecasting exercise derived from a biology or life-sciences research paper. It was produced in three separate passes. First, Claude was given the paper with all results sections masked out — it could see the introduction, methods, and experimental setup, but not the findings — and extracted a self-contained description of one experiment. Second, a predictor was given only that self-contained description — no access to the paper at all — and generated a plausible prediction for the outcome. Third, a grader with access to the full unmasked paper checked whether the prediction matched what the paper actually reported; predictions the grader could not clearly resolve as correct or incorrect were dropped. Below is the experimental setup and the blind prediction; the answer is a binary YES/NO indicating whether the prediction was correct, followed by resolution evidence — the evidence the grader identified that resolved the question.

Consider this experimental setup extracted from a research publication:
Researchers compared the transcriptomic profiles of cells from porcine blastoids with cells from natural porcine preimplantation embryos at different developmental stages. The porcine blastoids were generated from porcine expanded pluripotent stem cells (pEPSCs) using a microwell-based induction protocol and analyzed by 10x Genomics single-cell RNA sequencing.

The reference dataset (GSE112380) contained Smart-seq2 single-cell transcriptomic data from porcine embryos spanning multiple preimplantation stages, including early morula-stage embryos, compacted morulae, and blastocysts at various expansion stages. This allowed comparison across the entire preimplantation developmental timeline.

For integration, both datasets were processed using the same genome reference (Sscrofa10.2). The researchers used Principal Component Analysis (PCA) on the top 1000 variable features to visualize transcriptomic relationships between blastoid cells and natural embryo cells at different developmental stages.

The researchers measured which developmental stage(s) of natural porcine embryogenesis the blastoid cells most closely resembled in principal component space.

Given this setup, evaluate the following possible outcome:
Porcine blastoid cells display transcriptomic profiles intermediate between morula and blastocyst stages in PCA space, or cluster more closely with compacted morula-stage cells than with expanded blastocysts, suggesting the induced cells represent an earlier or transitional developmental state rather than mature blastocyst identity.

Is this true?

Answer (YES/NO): NO